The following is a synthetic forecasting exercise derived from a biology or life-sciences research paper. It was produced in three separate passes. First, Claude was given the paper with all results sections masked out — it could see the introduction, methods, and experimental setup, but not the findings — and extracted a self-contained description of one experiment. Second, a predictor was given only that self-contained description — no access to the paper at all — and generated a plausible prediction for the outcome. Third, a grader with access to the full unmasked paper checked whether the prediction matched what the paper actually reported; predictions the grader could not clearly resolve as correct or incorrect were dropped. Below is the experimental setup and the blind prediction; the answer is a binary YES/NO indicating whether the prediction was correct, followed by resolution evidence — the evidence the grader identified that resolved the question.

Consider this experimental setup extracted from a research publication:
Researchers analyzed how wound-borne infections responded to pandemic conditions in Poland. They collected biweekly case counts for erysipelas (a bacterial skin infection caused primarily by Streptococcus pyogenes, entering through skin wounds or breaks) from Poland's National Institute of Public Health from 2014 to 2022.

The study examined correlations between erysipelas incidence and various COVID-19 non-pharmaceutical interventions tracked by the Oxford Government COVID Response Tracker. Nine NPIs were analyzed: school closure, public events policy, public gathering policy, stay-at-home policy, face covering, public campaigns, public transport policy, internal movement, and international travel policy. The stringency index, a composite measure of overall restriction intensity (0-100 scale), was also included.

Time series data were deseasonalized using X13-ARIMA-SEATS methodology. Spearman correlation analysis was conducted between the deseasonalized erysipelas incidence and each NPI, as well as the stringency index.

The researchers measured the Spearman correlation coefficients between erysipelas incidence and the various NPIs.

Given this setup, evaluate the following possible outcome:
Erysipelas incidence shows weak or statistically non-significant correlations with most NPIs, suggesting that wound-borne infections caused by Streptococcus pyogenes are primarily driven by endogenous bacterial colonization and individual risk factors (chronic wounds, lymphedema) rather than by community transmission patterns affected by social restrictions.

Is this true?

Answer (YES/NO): NO